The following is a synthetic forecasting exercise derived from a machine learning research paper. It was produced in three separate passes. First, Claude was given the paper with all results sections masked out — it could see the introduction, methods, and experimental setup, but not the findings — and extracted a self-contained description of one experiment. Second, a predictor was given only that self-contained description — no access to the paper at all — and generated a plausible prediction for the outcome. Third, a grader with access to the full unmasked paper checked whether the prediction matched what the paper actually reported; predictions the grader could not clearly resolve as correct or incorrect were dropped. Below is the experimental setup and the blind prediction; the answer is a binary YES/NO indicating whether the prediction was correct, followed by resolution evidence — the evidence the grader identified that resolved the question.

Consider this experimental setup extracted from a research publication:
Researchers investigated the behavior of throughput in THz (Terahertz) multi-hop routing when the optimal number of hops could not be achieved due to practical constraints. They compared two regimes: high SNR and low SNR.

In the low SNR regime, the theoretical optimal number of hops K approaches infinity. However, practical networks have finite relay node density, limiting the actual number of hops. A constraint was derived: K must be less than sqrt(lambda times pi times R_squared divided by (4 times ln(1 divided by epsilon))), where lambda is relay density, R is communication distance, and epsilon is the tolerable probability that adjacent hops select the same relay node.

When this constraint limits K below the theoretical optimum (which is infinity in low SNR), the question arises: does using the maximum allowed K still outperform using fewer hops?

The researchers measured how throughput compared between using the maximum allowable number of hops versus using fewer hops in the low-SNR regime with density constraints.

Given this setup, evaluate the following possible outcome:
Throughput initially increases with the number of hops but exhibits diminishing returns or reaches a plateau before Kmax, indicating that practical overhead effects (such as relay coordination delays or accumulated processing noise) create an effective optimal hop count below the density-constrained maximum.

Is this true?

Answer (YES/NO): NO